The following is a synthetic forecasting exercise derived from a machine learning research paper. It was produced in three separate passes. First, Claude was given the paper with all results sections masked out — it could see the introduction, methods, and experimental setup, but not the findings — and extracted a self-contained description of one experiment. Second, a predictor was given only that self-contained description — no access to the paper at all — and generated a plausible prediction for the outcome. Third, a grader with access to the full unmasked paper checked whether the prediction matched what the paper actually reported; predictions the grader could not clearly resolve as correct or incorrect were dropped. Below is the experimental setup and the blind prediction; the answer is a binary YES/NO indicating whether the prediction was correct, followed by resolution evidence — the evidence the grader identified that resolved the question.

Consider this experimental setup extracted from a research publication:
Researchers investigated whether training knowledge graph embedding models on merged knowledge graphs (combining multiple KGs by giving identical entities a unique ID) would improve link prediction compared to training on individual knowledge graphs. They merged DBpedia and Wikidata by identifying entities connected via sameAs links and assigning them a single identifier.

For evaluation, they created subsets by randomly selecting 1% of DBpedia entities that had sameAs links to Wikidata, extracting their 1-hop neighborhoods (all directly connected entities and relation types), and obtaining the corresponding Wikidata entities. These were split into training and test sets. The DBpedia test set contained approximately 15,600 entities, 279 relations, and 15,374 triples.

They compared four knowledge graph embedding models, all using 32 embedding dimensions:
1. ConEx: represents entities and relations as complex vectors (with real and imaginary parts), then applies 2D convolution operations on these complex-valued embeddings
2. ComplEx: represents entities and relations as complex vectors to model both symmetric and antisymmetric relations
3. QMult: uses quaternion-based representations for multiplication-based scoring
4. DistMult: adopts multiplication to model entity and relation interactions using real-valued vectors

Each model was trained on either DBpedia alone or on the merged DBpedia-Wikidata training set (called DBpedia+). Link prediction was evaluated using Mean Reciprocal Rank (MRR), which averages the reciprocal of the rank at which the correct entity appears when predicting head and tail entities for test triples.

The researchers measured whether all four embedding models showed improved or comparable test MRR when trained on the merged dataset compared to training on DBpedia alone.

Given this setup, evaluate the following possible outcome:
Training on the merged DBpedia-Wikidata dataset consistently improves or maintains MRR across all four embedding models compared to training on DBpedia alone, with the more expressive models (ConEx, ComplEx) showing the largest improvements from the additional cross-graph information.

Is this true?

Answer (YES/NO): NO